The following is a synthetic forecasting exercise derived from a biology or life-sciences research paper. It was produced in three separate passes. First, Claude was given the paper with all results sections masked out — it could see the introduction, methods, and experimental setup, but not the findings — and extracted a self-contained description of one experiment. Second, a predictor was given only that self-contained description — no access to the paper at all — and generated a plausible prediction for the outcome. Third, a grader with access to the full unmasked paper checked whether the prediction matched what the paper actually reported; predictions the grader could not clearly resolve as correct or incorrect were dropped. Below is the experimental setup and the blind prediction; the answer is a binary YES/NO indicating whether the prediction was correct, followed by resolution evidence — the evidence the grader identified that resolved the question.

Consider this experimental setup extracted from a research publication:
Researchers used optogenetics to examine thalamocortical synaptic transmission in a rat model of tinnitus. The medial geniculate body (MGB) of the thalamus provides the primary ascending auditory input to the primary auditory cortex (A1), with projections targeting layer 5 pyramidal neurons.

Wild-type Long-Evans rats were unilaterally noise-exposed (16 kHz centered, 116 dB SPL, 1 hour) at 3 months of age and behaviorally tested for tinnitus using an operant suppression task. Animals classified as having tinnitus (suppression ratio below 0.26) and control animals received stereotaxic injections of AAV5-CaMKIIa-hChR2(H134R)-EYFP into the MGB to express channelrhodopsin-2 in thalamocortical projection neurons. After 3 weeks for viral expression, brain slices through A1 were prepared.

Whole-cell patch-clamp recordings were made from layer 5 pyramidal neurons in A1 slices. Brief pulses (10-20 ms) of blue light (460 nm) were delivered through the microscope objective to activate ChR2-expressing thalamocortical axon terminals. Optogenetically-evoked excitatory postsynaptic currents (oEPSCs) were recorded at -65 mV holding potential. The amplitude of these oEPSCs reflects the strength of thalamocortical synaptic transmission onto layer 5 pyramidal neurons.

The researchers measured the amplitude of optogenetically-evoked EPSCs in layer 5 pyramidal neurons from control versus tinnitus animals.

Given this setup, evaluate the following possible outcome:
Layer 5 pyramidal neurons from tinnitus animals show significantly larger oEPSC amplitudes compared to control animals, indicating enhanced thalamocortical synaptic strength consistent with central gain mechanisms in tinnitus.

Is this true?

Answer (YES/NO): YES